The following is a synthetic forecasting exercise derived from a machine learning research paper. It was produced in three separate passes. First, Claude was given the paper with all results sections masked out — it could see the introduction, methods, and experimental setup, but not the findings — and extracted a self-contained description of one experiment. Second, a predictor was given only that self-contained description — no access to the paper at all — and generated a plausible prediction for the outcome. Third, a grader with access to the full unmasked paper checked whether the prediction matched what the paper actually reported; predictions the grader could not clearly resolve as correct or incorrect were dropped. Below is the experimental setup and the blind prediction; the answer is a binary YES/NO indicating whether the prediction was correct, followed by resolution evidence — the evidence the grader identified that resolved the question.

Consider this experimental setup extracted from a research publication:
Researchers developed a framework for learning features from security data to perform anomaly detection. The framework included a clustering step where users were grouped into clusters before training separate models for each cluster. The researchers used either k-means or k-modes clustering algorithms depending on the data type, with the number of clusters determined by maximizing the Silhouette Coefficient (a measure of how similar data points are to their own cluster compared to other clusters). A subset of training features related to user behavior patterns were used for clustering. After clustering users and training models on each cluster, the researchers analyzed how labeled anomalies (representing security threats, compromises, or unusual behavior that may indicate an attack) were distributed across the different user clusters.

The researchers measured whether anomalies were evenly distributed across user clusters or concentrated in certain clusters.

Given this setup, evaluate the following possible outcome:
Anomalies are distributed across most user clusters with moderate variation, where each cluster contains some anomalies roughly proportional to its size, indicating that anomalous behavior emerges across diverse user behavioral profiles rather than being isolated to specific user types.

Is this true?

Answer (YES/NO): NO